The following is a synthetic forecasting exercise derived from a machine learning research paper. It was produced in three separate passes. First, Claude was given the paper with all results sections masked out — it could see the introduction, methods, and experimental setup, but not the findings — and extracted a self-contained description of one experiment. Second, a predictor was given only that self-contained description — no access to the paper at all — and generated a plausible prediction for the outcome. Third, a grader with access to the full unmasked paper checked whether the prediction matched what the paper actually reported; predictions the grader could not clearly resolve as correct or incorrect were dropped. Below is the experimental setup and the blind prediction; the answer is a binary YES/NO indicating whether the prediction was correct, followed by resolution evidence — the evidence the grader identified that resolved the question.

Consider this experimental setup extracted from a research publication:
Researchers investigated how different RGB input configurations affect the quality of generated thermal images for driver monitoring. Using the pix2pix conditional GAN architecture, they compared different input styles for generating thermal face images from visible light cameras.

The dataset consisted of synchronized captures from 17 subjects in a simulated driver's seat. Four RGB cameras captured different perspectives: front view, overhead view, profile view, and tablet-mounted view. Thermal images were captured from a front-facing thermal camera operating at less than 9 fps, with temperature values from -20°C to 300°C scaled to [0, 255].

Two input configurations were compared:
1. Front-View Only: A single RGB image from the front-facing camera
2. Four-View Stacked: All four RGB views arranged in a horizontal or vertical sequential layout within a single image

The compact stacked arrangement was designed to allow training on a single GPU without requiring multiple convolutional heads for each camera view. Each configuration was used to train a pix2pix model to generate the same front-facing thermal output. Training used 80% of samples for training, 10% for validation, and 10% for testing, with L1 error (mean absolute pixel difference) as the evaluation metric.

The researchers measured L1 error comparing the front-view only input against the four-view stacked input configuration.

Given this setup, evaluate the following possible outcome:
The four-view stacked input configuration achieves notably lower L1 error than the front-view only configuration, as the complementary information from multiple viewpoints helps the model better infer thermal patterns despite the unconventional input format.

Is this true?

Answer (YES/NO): YES